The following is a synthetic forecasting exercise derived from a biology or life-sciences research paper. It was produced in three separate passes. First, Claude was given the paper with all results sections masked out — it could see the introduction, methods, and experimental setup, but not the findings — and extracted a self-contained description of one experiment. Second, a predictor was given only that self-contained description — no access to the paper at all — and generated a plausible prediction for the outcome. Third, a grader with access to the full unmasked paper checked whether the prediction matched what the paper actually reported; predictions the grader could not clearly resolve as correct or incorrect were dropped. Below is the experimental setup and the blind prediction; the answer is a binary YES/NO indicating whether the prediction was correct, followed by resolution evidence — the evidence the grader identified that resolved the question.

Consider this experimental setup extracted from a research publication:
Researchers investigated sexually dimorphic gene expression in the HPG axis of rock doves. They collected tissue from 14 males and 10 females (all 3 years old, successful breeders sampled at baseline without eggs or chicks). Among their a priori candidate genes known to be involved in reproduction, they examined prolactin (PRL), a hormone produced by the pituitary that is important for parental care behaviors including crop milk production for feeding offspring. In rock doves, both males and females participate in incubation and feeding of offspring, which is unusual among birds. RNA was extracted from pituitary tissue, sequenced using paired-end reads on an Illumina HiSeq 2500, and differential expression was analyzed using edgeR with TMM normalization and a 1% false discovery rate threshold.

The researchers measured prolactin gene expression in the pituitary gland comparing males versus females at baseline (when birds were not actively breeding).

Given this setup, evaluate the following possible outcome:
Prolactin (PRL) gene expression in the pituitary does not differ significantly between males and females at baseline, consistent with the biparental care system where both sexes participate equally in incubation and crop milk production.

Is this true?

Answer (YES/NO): NO